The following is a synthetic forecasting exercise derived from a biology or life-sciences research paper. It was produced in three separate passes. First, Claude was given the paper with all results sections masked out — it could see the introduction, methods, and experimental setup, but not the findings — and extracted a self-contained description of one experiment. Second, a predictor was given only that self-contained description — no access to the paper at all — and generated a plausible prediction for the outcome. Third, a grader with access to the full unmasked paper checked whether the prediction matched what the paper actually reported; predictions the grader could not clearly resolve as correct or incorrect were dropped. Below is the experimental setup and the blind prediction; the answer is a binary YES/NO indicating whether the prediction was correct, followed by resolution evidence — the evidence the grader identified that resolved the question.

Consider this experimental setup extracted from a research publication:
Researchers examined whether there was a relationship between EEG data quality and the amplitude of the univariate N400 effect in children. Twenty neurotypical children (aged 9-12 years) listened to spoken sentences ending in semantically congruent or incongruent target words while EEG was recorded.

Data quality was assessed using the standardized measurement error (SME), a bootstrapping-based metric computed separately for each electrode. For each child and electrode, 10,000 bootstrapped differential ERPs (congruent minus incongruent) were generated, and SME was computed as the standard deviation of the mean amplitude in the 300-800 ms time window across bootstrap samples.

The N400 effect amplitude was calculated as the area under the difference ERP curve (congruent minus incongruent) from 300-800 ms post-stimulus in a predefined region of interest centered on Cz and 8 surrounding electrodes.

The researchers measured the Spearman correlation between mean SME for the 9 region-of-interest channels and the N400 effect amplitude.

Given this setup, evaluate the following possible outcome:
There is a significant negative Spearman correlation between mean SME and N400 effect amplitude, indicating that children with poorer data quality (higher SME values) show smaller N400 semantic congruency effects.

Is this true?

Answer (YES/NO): NO